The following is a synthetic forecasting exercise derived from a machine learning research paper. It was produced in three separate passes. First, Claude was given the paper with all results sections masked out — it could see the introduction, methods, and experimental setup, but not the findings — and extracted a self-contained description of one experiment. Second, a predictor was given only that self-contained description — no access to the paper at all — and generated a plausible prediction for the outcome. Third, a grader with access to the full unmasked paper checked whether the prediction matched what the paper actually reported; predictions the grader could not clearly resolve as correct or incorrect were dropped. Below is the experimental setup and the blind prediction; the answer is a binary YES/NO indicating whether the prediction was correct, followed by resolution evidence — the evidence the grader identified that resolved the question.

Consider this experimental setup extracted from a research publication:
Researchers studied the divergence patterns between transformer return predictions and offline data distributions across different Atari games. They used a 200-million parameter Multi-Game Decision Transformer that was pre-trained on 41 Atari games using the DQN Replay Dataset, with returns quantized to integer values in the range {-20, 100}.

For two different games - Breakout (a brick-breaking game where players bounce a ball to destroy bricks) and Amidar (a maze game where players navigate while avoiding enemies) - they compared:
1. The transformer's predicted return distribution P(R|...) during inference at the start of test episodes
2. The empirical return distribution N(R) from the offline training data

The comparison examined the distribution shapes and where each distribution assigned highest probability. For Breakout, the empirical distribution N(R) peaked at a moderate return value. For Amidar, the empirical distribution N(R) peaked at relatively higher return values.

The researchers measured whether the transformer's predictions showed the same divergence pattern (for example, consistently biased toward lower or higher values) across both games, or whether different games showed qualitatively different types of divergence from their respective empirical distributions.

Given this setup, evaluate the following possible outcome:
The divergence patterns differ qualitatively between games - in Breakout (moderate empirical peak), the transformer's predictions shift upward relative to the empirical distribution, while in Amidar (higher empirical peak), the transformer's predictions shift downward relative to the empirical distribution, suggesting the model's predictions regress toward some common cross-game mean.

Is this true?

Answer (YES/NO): NO